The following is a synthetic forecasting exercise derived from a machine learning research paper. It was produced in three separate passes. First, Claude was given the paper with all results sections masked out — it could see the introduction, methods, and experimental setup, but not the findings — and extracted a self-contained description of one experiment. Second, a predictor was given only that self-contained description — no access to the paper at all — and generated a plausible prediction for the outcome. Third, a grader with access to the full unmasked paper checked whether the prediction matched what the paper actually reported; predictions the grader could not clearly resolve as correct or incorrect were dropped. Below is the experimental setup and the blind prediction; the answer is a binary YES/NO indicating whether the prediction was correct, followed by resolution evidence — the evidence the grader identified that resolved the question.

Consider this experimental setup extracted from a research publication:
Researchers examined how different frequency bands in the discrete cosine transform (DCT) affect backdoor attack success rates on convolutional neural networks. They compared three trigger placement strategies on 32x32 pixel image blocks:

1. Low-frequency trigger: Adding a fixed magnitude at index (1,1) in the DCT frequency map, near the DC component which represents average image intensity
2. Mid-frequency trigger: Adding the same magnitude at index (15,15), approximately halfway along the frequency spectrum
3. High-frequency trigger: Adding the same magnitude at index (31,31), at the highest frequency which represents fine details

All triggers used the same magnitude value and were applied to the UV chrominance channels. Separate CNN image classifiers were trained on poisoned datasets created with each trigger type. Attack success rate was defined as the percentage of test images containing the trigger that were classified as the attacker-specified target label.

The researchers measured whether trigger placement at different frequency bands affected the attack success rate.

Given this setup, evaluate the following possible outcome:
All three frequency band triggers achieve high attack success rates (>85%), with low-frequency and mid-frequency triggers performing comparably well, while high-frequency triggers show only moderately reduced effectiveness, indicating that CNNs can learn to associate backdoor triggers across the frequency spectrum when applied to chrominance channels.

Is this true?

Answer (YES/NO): NO